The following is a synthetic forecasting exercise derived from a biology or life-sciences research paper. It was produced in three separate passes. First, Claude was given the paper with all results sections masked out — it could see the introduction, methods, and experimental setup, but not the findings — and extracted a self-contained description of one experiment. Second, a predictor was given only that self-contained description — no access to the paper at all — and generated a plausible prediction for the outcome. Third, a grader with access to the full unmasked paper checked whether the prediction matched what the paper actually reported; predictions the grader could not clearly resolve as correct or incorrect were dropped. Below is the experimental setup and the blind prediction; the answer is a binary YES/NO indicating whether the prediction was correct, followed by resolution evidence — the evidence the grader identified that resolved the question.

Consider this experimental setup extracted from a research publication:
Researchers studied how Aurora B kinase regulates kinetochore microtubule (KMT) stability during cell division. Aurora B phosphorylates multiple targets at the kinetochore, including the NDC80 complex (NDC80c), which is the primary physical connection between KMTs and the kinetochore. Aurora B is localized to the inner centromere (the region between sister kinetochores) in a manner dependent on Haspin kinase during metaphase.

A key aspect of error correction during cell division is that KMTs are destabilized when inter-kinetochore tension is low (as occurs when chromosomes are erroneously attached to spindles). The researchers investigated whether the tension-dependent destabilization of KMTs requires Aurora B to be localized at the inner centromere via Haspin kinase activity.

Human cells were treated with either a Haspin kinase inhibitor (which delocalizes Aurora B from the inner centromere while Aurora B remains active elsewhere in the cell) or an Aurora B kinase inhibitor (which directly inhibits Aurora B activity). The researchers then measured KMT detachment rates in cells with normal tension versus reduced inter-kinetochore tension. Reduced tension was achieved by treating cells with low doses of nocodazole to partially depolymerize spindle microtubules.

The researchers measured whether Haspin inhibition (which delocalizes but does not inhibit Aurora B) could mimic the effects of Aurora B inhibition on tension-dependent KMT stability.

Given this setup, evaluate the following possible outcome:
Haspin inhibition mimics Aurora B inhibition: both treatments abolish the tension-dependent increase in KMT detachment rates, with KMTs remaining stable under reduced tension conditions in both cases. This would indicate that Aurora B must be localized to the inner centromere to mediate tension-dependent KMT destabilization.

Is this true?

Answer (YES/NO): NO